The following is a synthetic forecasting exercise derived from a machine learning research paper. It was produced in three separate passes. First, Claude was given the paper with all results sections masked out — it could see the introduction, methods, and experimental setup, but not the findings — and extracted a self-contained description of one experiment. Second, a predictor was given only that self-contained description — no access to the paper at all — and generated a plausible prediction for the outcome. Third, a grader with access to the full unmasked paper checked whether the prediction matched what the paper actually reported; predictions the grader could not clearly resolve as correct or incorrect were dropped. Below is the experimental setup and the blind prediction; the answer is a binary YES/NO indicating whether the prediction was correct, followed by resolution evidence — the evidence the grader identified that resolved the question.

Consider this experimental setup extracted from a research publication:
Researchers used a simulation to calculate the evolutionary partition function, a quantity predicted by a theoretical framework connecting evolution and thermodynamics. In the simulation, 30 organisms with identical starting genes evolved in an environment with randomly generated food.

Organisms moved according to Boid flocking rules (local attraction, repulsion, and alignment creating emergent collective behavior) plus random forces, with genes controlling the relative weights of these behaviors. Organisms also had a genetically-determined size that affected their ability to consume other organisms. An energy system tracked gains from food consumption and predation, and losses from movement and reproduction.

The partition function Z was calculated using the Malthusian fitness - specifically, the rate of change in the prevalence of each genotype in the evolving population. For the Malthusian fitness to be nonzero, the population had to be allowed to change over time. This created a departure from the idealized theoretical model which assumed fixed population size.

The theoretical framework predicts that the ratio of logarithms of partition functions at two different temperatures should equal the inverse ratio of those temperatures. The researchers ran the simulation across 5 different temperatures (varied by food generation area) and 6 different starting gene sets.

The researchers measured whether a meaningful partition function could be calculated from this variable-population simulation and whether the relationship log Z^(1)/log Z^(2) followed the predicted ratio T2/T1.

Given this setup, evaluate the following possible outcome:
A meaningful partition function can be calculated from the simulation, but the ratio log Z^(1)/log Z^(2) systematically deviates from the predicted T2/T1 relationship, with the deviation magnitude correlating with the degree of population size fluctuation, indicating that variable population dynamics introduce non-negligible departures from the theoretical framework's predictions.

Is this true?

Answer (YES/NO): NO